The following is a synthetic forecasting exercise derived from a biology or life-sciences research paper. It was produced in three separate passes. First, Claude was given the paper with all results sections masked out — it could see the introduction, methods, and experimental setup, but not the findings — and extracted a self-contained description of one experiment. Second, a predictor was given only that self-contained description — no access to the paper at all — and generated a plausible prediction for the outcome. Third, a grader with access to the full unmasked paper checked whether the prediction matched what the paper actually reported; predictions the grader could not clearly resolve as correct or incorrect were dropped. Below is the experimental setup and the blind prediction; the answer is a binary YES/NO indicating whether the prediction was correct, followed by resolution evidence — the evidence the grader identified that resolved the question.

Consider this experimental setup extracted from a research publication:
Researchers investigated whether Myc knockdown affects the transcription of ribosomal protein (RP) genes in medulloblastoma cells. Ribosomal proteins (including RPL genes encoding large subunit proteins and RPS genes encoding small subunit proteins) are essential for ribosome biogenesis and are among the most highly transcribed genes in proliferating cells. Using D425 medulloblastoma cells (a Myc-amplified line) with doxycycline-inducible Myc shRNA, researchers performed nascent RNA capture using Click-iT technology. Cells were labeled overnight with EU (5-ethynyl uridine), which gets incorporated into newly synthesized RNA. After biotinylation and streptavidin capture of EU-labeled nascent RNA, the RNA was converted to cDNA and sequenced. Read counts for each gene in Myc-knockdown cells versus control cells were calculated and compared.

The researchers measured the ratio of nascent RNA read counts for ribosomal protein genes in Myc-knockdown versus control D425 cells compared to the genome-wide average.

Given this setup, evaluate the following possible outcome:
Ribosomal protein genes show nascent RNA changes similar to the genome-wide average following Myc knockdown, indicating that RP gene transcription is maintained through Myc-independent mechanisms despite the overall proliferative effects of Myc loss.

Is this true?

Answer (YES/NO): NO